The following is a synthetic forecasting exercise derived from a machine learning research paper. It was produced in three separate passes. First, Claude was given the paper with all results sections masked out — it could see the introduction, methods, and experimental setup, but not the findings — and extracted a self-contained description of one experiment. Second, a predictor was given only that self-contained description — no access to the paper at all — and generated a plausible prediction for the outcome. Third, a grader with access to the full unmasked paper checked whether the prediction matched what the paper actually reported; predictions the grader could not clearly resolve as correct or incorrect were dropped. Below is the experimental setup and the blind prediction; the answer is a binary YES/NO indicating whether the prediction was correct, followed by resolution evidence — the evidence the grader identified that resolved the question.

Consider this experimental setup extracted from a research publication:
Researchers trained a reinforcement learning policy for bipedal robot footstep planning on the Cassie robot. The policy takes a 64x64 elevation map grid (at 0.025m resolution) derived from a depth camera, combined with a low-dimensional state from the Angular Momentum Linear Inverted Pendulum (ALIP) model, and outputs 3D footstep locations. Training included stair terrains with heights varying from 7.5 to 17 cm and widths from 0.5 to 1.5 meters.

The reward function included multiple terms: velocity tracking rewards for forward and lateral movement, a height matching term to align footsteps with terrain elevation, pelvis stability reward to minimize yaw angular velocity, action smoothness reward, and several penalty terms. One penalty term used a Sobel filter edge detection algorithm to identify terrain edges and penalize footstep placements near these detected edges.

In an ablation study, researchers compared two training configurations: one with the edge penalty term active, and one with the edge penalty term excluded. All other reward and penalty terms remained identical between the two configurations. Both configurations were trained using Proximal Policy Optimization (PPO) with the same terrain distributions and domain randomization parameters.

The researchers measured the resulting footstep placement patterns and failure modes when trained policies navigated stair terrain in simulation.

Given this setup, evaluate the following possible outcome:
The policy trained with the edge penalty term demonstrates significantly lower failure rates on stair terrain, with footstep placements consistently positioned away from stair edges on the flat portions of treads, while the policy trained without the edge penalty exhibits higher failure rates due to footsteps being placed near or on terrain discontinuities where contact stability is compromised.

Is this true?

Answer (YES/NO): YES